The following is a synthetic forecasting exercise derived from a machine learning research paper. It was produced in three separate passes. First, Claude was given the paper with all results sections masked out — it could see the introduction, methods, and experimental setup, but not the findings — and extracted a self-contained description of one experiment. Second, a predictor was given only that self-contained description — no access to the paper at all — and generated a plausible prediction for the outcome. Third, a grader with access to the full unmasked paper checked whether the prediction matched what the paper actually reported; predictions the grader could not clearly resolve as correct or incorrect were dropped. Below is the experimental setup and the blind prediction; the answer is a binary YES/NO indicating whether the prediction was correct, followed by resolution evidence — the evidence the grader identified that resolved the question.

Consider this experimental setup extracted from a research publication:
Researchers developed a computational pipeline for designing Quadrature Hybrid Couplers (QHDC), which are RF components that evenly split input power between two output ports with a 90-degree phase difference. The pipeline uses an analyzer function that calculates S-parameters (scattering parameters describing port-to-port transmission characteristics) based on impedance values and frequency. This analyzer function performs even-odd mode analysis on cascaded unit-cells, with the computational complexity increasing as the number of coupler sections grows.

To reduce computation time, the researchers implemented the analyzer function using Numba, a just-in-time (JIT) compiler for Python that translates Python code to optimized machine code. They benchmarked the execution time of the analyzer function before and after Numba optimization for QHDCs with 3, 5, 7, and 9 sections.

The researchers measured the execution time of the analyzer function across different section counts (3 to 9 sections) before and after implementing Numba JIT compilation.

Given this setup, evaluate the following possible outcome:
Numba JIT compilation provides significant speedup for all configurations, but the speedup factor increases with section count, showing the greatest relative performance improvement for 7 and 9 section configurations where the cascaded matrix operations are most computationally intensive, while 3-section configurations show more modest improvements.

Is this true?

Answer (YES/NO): YES